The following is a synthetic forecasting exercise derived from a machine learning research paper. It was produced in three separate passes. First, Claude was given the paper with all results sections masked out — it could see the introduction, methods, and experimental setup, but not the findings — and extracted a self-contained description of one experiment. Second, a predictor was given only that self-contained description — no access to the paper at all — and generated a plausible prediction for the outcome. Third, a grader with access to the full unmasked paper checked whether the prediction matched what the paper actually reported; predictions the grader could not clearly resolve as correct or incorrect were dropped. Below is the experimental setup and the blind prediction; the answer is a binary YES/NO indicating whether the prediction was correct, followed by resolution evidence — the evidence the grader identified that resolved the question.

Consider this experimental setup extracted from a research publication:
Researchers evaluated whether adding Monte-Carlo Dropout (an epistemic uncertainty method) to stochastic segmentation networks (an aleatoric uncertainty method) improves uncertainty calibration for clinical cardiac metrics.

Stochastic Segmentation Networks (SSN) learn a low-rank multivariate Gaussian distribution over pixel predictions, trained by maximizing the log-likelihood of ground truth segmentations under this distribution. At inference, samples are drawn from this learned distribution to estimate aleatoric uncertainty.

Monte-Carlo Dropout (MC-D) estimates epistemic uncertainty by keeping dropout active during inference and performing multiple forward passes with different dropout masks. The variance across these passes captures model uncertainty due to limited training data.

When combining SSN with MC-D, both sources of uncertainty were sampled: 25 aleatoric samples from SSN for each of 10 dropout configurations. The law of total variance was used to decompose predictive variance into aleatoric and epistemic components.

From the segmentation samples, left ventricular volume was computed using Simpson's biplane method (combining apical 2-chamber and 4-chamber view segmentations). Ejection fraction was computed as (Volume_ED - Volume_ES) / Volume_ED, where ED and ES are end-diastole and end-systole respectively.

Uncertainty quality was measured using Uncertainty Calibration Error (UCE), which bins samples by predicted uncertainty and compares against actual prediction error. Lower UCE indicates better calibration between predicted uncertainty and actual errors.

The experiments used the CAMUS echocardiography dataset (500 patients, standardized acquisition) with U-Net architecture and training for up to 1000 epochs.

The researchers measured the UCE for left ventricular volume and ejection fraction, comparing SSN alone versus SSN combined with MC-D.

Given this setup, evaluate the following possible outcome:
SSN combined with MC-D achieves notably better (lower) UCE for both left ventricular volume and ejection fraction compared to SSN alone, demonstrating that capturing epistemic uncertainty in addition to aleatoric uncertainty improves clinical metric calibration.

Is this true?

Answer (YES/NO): NO